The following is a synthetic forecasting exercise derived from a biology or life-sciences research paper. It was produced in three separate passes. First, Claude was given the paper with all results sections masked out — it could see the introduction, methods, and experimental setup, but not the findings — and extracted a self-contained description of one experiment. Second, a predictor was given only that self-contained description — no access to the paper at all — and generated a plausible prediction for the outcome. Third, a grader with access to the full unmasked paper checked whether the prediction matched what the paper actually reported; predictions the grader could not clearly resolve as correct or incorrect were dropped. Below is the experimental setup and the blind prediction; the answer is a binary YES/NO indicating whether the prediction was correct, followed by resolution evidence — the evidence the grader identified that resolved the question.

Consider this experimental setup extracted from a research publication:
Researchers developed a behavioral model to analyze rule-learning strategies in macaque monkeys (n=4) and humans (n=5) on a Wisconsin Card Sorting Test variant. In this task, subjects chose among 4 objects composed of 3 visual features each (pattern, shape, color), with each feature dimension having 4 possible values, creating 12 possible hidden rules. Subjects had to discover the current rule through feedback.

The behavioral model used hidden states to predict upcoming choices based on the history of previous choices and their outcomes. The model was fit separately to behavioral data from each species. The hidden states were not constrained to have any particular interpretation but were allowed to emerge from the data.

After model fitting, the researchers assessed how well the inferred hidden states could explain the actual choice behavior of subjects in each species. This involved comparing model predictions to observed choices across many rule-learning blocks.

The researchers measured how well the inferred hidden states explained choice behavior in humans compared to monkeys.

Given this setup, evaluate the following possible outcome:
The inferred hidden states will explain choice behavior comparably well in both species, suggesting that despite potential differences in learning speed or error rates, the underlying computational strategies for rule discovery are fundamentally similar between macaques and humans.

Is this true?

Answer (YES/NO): NO